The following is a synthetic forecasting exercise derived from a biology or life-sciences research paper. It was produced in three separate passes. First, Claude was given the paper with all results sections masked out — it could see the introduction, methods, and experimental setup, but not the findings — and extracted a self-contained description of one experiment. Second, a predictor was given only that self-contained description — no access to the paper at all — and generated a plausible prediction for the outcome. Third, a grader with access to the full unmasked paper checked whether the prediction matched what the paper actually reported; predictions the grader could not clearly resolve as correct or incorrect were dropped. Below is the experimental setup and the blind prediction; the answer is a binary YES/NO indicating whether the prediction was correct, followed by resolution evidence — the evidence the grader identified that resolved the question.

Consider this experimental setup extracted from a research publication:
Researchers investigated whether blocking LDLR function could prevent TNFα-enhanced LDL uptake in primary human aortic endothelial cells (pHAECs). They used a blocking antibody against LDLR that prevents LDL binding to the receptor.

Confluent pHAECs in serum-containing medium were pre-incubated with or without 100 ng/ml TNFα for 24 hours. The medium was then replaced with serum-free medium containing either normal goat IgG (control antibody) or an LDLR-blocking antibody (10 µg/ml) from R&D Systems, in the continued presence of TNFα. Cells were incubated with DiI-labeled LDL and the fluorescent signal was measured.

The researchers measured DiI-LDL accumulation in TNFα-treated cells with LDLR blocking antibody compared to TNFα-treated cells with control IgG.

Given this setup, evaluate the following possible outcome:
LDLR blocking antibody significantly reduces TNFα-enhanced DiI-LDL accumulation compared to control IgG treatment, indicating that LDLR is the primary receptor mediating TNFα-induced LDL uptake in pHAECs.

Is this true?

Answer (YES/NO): YES